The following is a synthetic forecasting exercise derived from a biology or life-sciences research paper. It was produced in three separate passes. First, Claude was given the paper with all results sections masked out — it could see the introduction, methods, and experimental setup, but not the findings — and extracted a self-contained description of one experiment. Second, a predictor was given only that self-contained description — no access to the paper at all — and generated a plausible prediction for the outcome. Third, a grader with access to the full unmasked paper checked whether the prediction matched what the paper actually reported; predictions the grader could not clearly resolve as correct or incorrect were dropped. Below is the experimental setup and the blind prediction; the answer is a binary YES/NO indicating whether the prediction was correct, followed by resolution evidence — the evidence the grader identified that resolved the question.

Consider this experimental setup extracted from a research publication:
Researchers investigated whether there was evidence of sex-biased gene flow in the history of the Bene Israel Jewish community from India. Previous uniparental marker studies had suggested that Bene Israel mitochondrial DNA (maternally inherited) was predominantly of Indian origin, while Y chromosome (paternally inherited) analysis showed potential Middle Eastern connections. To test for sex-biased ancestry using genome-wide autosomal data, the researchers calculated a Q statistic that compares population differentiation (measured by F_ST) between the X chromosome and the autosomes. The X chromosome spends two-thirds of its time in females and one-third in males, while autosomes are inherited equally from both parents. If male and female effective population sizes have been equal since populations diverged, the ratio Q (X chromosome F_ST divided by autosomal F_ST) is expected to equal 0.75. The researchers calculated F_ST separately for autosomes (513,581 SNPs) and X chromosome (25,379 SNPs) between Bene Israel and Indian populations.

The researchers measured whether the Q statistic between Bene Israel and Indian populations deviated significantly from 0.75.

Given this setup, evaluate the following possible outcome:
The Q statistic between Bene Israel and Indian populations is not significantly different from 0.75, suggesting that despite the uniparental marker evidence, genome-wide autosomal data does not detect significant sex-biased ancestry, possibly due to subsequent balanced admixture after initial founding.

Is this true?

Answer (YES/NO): NO